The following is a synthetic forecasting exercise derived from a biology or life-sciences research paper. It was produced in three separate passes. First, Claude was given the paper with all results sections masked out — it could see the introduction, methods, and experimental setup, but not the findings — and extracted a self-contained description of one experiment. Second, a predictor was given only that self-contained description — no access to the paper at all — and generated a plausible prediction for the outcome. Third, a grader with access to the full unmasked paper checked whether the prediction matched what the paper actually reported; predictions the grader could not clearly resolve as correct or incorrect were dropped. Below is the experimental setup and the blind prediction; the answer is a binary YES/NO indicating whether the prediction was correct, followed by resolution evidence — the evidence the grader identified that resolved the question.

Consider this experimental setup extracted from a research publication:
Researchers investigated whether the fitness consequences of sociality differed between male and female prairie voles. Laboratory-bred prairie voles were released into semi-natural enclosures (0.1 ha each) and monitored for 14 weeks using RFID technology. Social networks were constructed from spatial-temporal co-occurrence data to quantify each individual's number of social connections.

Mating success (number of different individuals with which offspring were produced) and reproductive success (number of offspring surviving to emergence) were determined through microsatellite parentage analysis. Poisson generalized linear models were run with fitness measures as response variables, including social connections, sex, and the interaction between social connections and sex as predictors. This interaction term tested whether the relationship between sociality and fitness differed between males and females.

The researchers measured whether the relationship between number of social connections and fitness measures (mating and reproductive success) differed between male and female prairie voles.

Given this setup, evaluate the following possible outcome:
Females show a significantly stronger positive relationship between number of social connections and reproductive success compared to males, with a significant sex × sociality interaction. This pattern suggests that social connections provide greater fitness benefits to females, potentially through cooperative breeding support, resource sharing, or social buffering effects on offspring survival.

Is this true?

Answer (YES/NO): NO